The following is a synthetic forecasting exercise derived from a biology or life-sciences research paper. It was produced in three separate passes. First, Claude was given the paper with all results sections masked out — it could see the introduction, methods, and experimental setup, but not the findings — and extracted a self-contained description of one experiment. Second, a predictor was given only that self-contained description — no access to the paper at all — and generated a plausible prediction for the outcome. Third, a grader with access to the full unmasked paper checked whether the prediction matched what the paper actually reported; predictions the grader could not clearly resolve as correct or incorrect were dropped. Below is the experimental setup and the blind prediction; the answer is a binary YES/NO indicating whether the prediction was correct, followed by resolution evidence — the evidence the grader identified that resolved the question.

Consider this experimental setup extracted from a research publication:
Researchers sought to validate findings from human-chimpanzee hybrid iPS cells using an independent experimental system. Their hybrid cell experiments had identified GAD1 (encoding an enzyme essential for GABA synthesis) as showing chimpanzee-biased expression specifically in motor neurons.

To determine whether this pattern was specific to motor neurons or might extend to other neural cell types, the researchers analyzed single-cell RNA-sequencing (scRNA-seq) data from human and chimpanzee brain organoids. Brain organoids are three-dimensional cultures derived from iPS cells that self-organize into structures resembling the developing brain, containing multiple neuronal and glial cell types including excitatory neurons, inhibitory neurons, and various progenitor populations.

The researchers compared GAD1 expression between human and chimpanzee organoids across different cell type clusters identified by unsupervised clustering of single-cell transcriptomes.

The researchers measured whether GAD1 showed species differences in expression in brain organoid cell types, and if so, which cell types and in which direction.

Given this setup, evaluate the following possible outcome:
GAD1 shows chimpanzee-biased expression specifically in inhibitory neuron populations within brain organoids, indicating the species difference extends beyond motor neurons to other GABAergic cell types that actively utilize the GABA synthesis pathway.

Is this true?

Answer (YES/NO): YES